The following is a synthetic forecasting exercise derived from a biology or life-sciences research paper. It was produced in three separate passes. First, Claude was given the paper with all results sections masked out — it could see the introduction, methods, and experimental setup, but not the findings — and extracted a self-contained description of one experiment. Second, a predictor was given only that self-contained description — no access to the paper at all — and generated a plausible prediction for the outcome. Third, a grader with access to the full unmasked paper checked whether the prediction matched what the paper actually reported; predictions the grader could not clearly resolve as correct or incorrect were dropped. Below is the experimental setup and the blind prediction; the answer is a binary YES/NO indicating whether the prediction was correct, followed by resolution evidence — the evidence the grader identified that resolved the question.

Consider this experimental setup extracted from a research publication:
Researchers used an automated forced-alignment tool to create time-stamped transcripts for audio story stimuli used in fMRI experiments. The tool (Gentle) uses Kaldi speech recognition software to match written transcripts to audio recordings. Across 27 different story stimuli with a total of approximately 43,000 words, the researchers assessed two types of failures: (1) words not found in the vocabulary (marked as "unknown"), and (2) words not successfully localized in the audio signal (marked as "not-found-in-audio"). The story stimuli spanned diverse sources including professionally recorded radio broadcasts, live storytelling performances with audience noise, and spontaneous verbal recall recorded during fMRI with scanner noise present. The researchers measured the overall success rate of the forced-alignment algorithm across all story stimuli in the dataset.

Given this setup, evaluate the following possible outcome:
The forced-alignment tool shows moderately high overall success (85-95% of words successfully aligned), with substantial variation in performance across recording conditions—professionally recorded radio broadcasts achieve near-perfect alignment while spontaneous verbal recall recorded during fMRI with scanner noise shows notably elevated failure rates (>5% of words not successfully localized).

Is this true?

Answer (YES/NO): NO